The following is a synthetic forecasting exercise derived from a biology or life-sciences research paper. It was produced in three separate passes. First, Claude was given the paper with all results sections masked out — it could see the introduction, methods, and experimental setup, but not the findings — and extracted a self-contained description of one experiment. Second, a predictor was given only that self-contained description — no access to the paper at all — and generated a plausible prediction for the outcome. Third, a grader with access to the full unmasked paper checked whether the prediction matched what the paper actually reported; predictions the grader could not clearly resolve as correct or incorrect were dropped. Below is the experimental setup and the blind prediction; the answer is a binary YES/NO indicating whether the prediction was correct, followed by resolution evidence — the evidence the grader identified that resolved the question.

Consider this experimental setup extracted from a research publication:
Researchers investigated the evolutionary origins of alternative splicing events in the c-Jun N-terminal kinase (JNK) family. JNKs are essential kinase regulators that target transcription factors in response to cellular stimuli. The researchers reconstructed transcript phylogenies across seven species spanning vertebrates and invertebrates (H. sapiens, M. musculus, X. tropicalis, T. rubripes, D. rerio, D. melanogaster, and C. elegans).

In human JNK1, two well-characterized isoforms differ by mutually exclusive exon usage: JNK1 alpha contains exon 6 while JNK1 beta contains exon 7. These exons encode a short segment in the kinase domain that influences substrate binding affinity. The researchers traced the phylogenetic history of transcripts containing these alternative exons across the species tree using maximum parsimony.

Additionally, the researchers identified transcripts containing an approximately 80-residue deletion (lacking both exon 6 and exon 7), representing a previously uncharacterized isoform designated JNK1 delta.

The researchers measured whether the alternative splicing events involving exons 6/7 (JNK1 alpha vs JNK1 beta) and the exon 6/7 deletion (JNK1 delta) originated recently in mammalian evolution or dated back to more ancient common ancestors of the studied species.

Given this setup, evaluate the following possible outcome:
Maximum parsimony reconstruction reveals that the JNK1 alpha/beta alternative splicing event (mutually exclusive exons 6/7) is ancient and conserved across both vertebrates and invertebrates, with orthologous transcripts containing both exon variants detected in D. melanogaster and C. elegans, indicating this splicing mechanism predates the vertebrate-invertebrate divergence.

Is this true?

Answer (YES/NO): NO